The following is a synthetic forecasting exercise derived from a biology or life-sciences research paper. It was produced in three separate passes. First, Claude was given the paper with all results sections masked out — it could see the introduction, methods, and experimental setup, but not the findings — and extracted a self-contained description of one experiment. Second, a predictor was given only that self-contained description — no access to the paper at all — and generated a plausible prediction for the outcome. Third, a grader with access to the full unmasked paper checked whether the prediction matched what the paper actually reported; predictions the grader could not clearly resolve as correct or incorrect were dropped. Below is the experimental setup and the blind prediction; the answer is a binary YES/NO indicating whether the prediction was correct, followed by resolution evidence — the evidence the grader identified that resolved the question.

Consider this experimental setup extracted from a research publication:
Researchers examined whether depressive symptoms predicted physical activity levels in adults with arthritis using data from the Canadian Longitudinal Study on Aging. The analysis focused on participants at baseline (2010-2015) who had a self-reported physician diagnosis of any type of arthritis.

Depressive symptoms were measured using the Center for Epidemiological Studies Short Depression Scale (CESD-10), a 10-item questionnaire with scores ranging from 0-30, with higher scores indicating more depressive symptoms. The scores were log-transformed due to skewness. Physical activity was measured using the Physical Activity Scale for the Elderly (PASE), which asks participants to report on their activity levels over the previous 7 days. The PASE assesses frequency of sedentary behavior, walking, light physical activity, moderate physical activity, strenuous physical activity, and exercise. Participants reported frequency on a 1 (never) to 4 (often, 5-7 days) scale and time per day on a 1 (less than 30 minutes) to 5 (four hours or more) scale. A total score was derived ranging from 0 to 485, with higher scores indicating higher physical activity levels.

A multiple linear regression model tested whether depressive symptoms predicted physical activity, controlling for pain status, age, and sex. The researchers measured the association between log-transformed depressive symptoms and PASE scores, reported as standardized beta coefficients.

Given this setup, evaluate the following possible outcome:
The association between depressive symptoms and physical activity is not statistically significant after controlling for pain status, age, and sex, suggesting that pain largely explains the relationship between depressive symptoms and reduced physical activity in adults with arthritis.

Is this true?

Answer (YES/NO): NO